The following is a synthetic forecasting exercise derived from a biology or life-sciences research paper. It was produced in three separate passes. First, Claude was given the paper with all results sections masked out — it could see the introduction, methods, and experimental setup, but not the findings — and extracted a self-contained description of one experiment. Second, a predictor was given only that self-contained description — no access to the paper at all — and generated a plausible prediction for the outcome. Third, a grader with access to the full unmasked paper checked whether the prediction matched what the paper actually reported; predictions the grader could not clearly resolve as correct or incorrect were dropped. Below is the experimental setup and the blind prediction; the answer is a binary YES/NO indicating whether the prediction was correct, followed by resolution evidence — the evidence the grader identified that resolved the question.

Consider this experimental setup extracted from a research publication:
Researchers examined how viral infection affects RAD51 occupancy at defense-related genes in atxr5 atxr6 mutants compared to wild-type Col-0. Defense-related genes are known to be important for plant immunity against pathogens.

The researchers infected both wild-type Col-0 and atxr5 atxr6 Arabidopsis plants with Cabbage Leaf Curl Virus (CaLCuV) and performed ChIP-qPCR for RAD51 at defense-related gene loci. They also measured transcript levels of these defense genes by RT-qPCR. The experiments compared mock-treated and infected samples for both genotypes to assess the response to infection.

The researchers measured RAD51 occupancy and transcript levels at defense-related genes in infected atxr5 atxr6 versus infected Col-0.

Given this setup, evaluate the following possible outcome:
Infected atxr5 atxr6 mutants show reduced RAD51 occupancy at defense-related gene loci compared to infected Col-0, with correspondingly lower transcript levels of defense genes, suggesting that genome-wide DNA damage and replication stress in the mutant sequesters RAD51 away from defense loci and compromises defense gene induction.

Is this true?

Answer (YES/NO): NO